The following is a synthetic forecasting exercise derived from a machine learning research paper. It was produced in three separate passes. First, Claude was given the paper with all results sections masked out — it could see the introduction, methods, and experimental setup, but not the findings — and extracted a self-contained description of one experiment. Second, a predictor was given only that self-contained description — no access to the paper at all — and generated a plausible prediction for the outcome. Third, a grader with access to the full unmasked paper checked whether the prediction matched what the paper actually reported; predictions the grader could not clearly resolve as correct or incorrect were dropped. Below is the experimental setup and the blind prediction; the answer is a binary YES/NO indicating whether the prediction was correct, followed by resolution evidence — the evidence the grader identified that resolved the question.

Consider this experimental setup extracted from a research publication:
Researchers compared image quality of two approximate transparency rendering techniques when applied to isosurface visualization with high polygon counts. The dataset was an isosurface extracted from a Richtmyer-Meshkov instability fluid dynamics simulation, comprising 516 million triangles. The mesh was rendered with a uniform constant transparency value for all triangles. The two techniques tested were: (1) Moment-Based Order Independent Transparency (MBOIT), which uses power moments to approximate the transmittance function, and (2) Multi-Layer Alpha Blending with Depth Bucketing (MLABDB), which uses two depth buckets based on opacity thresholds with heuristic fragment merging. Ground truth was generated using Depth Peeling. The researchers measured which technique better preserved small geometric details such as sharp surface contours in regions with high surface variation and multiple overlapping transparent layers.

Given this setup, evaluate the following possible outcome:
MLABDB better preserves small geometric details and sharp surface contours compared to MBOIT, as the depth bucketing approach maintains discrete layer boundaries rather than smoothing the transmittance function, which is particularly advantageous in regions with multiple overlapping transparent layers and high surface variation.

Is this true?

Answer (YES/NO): YES